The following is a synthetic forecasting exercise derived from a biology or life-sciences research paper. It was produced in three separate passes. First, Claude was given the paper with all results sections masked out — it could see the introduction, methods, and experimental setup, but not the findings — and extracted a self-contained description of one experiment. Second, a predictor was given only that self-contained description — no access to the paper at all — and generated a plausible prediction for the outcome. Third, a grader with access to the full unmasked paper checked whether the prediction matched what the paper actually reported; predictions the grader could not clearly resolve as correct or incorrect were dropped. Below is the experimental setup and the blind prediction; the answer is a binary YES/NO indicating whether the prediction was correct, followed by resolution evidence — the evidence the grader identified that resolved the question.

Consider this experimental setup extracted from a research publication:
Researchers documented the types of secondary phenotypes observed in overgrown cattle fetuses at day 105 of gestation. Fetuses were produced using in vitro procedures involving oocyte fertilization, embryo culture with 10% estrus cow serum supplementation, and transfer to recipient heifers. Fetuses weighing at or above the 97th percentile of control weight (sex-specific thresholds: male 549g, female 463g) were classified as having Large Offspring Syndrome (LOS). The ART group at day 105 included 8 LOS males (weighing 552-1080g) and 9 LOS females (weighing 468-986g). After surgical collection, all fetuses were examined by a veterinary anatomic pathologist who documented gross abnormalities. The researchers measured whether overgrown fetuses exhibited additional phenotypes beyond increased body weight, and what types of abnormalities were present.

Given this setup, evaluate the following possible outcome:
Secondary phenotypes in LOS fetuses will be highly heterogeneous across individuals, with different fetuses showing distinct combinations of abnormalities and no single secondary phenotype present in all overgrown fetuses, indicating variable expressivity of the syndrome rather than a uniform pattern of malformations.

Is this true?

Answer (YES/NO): YES